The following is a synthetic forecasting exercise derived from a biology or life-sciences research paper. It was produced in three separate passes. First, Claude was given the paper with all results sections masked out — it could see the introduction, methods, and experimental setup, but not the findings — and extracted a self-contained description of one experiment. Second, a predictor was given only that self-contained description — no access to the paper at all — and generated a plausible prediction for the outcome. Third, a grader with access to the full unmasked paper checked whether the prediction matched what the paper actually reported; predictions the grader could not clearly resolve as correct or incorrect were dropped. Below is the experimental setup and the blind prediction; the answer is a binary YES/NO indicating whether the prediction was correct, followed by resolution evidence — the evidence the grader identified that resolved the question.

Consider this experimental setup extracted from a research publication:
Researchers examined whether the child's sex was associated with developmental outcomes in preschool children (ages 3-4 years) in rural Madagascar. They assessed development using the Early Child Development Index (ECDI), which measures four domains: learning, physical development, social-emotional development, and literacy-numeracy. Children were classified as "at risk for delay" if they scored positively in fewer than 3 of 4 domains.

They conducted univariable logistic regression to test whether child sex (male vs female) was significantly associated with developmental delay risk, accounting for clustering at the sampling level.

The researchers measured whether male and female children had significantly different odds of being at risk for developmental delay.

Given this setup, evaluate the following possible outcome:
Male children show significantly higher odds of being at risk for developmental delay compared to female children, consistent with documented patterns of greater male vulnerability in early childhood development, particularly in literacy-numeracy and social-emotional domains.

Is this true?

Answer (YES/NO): NO